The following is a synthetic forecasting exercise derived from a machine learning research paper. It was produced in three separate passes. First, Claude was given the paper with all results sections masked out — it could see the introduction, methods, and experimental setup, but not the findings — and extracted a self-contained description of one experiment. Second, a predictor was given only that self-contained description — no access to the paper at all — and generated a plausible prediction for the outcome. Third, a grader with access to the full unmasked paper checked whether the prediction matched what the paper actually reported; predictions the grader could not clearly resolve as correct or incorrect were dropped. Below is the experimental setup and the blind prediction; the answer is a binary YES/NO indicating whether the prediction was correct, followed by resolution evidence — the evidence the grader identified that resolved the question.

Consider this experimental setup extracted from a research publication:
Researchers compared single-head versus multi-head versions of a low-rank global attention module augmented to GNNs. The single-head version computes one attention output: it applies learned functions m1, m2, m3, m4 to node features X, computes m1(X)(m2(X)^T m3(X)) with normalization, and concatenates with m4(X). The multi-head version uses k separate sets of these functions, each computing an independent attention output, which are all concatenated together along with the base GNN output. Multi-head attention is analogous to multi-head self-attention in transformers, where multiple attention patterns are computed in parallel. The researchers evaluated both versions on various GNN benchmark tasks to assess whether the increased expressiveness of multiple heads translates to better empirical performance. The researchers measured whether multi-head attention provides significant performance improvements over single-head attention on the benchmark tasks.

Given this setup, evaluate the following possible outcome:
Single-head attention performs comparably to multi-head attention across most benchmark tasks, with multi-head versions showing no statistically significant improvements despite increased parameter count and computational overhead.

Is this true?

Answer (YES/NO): YES